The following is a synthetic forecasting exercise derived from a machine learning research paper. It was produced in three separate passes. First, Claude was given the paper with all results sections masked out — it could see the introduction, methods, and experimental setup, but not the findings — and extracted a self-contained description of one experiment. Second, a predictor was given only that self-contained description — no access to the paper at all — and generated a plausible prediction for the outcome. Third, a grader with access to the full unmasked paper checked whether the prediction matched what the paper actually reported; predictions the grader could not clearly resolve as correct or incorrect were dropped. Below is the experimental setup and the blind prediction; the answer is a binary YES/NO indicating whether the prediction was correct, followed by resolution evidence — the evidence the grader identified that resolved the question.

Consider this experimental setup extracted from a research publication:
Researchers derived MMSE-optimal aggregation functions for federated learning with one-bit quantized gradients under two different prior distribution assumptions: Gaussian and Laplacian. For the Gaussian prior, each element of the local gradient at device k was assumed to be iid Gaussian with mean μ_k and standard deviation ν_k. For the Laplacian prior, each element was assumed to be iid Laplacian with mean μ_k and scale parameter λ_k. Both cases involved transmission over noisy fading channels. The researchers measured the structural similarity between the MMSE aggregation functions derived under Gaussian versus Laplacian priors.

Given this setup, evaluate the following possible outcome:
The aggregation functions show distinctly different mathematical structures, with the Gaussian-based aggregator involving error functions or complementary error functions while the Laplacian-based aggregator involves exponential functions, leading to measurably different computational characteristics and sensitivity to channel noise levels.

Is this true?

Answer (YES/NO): NO